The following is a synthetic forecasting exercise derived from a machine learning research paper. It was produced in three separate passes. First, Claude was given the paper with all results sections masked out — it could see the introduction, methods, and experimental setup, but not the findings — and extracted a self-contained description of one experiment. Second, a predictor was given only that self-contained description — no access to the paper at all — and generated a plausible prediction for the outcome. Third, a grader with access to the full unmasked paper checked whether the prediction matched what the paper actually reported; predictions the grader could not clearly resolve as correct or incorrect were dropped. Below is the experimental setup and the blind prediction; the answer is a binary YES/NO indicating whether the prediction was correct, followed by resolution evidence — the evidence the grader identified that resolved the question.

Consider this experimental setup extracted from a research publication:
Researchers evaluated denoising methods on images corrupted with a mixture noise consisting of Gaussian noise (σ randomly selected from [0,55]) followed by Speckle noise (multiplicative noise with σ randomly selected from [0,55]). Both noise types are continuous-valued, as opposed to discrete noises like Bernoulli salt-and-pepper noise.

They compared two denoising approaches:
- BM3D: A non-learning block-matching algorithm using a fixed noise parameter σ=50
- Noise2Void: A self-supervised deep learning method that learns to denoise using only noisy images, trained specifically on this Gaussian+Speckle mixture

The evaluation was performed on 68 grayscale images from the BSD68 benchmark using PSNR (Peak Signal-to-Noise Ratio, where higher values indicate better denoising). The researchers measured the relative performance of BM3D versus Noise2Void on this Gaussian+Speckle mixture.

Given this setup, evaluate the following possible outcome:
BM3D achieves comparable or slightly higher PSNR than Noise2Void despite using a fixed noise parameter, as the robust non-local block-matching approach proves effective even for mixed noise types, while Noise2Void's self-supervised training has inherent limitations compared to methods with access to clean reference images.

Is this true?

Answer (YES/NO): NO